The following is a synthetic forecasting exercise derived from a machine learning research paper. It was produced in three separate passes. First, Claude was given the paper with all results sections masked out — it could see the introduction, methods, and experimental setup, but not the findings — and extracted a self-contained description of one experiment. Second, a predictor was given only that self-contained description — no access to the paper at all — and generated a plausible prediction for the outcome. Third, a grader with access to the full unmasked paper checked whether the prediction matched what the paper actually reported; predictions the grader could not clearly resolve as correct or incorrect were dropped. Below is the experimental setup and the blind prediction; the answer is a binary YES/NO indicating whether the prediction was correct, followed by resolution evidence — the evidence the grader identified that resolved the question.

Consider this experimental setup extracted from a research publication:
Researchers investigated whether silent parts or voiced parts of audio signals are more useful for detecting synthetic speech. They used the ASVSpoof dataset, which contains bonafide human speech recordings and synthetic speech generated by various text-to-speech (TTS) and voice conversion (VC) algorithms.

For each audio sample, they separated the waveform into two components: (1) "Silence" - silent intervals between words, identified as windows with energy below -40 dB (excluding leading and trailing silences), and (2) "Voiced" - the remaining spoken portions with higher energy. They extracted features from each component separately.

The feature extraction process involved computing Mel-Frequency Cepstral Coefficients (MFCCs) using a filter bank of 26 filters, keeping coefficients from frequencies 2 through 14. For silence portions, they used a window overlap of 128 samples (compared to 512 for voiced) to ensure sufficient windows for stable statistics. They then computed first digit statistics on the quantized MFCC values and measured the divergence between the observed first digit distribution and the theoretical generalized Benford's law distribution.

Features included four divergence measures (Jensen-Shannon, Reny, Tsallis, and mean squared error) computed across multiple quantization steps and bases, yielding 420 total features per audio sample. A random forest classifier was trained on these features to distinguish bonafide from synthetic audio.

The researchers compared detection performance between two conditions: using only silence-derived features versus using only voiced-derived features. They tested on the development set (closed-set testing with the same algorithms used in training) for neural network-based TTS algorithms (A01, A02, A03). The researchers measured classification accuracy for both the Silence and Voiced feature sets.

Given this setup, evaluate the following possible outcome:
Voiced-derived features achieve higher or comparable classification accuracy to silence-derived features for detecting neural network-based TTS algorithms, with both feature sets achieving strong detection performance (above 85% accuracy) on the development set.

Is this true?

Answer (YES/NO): NO